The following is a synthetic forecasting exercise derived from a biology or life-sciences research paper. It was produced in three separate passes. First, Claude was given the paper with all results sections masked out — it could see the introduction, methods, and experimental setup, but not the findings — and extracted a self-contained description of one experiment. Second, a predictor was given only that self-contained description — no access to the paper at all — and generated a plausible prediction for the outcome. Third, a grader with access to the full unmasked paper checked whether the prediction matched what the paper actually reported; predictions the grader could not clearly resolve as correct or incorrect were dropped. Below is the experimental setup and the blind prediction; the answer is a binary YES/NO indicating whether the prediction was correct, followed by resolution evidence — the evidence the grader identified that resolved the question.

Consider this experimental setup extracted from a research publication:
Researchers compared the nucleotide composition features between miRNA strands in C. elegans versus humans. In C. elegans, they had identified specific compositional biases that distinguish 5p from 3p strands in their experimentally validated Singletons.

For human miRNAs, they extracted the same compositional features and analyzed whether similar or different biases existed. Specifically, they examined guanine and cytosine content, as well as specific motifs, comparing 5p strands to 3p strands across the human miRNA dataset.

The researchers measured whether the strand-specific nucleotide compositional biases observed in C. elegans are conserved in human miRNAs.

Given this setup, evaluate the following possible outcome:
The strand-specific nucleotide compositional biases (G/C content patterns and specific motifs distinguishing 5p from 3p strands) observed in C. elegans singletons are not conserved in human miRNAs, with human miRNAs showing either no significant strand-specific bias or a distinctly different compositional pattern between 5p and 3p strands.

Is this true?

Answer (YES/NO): NO